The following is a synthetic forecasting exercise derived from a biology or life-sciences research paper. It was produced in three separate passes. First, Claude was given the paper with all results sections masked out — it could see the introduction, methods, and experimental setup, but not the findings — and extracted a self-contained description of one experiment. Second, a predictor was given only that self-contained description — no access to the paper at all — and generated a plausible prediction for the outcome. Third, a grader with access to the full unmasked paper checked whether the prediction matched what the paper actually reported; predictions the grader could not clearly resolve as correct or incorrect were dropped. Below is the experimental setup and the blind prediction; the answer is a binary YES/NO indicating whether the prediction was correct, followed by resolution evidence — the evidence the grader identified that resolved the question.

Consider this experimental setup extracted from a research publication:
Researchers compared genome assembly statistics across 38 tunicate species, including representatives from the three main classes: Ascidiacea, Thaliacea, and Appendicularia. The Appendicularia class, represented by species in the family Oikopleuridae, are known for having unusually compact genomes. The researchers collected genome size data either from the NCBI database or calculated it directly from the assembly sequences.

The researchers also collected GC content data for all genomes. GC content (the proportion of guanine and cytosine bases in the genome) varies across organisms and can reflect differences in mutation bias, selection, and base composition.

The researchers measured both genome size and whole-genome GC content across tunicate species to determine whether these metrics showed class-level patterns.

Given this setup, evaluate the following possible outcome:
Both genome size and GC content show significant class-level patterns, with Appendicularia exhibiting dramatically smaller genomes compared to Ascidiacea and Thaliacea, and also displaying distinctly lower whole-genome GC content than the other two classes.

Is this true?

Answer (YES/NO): NO